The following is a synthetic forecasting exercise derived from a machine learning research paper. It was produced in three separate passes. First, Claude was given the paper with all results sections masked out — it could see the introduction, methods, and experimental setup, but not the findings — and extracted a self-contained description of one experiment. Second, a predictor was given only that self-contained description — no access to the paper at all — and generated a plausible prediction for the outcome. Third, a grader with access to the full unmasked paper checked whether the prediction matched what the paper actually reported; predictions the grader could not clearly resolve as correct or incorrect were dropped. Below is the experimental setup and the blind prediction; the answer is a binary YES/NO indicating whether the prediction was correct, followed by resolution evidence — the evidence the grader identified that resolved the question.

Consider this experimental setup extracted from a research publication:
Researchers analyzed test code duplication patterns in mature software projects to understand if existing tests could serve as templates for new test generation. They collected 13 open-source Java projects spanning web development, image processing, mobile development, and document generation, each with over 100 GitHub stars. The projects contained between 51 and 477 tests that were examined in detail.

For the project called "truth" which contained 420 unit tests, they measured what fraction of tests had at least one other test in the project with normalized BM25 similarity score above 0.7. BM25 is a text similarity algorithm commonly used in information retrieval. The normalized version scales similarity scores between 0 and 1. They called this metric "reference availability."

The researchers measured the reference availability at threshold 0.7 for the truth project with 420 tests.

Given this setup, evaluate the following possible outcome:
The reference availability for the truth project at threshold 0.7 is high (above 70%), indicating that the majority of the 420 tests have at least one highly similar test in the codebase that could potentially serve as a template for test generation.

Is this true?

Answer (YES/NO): YES